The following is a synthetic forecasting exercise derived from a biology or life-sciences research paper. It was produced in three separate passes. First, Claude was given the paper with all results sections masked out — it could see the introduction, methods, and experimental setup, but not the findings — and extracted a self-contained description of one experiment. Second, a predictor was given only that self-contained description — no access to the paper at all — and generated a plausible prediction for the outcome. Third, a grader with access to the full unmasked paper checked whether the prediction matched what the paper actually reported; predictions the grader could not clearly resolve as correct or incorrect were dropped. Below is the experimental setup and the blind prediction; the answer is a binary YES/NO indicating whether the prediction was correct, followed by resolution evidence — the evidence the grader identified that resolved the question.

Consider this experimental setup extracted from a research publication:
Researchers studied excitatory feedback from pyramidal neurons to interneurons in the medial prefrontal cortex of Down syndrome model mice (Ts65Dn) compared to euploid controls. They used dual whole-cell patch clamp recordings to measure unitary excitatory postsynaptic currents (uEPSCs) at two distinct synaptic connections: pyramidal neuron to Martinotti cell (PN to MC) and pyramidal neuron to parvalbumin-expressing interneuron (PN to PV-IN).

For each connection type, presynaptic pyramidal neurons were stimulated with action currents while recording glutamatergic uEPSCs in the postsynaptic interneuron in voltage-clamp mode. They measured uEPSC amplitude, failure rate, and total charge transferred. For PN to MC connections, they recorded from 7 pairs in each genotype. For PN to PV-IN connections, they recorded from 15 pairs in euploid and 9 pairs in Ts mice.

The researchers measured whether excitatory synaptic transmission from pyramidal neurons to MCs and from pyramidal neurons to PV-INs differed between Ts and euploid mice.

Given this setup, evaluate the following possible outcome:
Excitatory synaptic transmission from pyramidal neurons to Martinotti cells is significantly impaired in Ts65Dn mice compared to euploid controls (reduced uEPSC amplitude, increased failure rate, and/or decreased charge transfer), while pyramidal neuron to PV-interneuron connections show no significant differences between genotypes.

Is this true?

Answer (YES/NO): NO